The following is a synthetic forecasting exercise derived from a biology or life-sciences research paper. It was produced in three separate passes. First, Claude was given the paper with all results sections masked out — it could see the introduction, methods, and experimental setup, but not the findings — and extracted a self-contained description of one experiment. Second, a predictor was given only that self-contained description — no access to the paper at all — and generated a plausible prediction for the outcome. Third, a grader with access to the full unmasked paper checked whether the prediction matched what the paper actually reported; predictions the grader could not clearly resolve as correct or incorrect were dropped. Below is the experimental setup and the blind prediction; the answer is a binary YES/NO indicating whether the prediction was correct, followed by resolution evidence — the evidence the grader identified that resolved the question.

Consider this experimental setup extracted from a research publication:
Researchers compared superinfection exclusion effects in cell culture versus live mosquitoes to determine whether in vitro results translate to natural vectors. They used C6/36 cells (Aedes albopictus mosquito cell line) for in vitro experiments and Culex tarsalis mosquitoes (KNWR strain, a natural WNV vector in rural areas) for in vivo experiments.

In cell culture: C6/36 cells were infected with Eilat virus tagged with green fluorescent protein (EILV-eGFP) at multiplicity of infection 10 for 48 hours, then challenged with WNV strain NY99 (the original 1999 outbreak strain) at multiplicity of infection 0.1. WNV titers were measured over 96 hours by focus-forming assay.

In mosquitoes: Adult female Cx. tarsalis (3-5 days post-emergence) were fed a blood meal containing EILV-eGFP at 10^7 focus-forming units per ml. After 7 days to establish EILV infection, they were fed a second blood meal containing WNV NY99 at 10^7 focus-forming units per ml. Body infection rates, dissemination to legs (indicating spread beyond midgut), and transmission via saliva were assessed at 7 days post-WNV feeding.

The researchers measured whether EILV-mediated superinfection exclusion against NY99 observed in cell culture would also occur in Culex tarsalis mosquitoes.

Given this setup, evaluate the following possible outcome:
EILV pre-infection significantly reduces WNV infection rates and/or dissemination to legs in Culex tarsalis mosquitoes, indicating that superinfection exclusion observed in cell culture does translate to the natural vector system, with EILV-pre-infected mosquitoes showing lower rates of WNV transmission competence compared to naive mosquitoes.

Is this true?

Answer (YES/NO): NO